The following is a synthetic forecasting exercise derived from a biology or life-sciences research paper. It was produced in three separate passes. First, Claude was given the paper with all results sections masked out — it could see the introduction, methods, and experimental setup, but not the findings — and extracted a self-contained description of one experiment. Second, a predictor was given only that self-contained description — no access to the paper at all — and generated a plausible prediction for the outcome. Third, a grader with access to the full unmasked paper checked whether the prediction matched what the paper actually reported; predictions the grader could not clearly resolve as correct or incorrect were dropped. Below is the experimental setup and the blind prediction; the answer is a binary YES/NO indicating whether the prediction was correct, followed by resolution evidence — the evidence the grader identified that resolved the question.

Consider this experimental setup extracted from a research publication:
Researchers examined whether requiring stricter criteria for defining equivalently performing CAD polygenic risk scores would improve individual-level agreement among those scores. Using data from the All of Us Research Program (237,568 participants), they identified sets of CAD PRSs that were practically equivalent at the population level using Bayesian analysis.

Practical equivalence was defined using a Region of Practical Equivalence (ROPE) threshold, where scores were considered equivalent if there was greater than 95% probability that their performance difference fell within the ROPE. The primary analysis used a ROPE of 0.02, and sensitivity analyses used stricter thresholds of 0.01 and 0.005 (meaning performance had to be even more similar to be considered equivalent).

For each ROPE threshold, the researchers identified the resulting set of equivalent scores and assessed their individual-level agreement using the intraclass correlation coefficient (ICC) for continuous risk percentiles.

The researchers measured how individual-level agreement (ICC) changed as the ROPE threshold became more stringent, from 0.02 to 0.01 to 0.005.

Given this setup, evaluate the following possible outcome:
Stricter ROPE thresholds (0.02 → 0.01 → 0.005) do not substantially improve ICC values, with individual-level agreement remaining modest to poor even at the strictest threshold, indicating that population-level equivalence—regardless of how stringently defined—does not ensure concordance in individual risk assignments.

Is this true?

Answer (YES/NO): NO